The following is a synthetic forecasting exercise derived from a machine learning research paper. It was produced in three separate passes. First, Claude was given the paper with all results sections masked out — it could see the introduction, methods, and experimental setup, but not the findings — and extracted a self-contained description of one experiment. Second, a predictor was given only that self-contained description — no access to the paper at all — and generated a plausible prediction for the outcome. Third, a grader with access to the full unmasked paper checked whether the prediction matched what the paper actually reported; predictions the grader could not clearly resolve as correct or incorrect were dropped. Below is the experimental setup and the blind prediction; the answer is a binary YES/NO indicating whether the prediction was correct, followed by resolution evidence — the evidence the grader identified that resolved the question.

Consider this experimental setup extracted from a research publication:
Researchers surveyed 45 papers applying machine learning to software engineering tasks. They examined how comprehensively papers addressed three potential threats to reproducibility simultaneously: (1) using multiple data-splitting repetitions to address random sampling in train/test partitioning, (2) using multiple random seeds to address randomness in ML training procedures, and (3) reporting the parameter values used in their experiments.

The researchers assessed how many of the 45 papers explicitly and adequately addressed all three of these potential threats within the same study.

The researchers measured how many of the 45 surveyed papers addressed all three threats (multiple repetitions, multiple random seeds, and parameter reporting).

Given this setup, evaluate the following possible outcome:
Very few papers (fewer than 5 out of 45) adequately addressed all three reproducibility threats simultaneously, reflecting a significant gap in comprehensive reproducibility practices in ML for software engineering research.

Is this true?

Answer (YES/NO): YES